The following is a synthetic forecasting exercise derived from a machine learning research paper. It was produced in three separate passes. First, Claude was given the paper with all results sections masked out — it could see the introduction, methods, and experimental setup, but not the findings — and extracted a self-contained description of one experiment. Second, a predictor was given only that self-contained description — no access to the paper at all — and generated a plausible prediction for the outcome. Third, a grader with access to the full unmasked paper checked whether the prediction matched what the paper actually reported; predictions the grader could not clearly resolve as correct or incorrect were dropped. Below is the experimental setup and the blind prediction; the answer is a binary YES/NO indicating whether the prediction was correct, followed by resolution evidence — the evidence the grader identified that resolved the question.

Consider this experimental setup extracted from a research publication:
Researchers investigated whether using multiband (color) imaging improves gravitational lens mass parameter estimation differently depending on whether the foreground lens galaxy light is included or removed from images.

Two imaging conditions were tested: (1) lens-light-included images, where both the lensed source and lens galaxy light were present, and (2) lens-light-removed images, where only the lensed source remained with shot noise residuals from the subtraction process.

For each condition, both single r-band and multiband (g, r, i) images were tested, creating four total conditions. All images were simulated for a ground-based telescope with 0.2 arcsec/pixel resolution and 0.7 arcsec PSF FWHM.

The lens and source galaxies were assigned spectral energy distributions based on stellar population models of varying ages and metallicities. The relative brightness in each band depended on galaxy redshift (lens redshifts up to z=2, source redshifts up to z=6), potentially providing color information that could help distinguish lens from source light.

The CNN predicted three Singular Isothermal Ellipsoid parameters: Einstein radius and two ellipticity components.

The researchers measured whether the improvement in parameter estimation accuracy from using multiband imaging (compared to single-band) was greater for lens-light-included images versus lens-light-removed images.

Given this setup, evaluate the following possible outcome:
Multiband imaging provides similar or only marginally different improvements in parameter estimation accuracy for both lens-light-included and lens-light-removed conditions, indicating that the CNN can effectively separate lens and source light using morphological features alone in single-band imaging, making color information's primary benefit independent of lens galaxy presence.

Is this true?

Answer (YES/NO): NO